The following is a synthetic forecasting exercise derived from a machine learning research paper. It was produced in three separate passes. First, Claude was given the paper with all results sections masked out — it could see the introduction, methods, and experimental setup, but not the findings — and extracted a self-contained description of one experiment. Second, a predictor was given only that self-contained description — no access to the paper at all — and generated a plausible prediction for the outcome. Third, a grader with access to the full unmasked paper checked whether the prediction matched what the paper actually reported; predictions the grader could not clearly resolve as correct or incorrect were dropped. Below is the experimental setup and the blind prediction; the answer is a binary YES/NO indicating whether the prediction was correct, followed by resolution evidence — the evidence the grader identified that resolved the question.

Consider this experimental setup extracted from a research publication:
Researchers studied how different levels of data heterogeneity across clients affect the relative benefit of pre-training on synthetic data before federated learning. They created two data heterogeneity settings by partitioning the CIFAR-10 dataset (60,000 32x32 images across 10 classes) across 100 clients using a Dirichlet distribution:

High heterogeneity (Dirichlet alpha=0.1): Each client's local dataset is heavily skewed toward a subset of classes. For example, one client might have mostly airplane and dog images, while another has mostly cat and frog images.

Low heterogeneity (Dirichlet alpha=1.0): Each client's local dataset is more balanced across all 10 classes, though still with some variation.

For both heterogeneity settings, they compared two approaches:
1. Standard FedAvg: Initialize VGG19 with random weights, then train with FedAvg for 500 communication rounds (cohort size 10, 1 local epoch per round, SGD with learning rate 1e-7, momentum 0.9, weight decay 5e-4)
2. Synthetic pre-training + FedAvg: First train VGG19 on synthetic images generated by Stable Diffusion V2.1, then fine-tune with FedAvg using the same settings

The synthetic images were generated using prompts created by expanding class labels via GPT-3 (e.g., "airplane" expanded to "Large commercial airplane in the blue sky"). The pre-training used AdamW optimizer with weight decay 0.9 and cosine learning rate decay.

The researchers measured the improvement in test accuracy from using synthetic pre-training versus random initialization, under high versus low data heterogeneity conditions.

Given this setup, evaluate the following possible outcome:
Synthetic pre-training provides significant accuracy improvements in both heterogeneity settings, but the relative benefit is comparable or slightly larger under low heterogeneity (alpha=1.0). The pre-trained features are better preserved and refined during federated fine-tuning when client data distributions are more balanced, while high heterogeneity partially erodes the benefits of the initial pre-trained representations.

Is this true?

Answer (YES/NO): NO